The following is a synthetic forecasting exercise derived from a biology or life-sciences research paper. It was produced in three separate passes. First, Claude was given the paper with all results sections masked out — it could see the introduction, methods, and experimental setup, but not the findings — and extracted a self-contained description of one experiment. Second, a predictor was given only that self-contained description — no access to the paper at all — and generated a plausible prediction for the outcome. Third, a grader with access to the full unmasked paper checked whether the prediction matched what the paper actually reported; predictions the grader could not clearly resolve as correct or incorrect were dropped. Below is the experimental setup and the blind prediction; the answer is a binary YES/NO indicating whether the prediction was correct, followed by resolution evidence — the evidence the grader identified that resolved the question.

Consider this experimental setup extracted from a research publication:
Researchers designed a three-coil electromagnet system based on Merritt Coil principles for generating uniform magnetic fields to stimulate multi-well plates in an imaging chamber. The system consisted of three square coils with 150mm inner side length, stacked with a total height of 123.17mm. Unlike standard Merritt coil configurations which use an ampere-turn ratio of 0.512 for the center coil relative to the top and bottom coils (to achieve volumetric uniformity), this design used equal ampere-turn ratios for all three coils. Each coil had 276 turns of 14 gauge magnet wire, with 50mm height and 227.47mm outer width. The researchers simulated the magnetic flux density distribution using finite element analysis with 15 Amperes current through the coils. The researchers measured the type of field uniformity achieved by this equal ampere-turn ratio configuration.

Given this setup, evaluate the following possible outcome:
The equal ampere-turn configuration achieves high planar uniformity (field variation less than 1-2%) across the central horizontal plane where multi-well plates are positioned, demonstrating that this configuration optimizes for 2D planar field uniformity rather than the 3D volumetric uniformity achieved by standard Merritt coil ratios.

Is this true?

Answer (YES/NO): NO